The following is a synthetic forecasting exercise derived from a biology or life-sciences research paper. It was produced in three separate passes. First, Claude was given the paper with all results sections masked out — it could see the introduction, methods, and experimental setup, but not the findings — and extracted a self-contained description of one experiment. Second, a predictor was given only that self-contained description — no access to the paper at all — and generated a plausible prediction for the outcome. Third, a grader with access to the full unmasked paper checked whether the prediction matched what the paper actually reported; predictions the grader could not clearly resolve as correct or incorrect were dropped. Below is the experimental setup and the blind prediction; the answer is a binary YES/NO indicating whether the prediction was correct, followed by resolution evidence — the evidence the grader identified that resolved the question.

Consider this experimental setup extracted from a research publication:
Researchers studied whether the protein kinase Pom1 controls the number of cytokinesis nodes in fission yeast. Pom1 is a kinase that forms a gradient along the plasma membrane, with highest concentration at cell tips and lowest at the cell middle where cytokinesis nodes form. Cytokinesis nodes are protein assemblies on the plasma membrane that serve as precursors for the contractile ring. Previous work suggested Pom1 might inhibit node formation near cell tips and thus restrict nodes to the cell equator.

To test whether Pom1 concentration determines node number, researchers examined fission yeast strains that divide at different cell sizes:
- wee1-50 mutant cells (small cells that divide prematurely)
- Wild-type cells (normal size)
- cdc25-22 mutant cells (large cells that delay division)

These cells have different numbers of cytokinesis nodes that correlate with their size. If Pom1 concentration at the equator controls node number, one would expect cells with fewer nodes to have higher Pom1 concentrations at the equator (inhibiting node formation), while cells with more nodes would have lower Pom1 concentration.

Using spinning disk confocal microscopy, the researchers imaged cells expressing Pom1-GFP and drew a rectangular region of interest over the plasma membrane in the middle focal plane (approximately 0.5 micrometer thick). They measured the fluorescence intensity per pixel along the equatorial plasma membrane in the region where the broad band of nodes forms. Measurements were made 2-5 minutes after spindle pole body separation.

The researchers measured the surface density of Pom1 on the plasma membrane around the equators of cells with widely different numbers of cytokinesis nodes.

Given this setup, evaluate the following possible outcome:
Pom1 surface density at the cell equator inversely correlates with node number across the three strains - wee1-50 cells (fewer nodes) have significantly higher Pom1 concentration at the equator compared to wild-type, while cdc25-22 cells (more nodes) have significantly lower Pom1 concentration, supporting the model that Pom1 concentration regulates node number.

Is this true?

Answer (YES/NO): NO